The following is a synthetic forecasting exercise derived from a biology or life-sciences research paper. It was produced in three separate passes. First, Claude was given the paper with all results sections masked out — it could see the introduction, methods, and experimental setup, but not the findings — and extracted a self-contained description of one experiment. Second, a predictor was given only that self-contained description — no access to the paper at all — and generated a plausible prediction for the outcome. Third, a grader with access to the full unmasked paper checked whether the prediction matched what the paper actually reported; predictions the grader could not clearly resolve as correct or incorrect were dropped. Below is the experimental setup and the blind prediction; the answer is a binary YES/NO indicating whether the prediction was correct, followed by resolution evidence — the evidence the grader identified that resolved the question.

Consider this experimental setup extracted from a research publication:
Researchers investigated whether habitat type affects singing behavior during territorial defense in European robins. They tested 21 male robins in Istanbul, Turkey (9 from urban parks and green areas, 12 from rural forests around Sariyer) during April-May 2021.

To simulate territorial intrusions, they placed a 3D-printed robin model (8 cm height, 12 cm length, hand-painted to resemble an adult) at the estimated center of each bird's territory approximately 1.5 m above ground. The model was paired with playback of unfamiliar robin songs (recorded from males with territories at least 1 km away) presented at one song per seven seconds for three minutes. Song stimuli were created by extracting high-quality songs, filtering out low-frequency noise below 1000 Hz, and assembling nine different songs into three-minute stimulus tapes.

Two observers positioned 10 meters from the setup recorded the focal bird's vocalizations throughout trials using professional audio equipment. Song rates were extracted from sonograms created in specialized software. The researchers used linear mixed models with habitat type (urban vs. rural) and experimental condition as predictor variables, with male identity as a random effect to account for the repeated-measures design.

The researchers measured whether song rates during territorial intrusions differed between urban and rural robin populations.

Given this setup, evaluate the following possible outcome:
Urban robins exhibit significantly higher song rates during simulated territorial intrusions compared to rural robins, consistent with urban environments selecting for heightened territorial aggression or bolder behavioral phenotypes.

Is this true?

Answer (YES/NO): NO